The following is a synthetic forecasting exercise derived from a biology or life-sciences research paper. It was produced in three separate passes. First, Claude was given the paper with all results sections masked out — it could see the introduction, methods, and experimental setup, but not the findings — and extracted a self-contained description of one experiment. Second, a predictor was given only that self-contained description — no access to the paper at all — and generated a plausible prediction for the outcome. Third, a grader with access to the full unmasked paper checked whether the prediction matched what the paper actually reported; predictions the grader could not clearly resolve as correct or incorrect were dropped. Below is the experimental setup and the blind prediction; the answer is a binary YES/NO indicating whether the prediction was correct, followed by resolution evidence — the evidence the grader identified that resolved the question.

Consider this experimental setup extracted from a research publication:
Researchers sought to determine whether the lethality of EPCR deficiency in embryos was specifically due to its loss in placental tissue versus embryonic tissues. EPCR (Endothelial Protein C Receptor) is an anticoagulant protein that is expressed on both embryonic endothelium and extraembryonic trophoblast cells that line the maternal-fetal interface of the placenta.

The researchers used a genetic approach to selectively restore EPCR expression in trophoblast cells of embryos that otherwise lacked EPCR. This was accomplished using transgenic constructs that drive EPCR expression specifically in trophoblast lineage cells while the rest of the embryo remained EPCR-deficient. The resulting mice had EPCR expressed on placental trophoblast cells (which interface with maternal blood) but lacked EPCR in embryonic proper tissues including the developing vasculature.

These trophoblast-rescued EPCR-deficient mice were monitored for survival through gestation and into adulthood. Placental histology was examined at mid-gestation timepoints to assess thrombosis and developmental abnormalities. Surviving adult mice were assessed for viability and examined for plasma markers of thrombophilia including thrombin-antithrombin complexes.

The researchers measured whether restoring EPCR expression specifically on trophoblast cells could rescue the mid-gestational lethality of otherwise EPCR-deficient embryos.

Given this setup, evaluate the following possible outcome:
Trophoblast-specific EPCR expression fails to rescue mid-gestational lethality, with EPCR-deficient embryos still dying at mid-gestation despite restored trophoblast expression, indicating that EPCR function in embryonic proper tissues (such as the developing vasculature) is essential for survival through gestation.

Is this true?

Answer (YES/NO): NO